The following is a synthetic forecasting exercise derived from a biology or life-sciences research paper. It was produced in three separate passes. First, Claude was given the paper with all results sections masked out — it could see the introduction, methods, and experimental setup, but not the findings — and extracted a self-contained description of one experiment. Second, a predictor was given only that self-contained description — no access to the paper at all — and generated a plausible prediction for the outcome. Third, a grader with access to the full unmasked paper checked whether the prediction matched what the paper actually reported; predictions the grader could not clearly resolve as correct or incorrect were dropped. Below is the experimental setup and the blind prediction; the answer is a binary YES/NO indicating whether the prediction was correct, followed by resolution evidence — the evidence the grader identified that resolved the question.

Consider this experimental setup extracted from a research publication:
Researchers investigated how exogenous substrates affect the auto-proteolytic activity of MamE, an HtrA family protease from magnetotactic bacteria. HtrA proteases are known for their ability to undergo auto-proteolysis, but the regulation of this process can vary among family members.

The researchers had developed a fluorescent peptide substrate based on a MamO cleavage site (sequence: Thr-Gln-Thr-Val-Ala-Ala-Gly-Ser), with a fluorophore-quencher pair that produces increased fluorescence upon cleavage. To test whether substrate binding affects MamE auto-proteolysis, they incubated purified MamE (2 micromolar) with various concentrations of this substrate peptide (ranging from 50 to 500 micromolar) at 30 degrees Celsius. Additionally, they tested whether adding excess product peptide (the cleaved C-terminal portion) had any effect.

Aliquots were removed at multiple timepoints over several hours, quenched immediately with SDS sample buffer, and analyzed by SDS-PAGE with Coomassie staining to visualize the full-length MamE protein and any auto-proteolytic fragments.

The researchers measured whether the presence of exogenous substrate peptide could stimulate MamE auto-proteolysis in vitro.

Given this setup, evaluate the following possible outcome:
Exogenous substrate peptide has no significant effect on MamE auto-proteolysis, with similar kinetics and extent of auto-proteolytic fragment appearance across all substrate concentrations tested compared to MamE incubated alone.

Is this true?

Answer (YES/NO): NO